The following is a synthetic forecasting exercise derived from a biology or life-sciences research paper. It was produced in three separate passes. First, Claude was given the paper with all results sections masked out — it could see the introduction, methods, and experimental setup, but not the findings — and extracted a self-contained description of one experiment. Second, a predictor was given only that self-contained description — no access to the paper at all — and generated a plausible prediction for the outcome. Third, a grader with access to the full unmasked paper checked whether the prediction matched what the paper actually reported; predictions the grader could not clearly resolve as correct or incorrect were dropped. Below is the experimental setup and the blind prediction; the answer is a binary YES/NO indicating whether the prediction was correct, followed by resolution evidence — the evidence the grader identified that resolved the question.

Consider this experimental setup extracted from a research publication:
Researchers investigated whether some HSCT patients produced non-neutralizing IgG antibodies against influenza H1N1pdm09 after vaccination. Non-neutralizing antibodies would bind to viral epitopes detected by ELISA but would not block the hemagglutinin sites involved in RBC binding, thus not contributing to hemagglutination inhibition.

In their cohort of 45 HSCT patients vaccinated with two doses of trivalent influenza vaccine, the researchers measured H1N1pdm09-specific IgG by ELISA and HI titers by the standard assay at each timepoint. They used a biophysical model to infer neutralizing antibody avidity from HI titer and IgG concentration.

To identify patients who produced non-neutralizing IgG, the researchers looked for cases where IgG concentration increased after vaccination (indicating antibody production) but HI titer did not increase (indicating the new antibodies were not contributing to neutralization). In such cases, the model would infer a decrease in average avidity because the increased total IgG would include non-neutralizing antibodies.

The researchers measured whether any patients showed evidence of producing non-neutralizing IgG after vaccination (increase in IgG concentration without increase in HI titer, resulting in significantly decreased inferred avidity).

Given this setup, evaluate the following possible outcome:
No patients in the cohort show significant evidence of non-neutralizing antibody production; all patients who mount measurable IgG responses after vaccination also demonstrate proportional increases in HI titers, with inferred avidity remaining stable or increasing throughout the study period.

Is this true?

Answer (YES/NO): NO